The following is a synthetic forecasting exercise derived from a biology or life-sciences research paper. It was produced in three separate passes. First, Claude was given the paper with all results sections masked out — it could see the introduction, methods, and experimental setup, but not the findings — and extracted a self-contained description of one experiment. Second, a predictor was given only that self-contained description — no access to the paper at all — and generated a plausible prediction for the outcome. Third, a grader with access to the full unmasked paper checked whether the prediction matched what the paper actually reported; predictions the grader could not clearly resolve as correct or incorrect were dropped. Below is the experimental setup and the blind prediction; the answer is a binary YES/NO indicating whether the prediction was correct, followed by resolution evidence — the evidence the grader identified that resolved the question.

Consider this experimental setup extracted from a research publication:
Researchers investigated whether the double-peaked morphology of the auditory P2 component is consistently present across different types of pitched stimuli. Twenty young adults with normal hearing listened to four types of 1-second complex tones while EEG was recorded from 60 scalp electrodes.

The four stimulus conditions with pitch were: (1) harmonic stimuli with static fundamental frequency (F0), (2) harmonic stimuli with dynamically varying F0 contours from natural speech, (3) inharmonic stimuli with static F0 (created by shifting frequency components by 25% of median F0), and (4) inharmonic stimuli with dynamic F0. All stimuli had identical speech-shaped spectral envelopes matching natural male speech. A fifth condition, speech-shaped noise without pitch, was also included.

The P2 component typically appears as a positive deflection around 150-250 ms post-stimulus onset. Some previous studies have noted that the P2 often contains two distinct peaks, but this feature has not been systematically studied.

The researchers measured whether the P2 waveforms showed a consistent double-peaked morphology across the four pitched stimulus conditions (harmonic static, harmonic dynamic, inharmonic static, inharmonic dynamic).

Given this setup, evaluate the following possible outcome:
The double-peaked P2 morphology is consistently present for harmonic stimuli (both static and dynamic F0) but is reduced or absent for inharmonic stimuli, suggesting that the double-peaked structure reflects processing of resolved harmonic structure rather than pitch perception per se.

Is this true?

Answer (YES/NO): NO